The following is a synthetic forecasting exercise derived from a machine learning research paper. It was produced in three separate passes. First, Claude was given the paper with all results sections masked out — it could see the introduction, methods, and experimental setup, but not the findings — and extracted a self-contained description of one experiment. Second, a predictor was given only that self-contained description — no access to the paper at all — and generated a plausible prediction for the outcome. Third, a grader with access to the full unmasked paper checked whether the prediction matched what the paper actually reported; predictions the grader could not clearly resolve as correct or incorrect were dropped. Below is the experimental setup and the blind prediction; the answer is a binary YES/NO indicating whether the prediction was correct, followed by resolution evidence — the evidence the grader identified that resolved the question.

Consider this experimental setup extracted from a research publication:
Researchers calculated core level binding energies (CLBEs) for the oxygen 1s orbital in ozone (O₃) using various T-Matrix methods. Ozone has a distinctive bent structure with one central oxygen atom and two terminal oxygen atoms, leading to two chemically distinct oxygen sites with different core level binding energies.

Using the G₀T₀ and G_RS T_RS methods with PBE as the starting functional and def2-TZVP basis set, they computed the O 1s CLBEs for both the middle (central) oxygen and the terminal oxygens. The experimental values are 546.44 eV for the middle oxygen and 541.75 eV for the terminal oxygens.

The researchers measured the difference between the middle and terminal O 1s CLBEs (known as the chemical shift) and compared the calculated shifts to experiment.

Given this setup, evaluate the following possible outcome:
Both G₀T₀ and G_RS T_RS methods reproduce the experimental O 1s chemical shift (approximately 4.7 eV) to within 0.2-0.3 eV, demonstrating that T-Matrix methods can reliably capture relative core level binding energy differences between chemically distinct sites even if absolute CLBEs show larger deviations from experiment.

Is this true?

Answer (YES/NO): NO